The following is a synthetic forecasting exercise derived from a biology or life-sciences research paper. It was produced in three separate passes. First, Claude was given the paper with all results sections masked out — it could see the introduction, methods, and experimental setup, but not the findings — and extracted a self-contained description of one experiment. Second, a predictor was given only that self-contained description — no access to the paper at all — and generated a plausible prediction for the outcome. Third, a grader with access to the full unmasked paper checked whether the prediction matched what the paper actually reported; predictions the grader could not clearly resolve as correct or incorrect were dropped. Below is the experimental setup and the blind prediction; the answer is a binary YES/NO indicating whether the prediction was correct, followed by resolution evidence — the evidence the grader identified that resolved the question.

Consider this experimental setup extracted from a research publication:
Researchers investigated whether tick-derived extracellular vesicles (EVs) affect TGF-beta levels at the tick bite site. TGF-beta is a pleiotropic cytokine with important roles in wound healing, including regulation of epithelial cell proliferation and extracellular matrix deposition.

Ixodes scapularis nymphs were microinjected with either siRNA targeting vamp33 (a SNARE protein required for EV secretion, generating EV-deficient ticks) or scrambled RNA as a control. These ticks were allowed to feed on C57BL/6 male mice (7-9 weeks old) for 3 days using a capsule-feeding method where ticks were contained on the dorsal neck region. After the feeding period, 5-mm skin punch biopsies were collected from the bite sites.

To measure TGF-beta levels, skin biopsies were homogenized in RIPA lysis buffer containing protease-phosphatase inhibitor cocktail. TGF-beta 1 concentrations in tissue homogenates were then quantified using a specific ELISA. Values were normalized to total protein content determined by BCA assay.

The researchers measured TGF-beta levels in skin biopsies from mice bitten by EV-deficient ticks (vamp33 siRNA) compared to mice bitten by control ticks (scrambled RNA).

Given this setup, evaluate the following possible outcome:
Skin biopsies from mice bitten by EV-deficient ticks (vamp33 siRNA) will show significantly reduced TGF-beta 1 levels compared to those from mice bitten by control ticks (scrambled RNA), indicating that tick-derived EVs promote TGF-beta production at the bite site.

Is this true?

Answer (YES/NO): YES